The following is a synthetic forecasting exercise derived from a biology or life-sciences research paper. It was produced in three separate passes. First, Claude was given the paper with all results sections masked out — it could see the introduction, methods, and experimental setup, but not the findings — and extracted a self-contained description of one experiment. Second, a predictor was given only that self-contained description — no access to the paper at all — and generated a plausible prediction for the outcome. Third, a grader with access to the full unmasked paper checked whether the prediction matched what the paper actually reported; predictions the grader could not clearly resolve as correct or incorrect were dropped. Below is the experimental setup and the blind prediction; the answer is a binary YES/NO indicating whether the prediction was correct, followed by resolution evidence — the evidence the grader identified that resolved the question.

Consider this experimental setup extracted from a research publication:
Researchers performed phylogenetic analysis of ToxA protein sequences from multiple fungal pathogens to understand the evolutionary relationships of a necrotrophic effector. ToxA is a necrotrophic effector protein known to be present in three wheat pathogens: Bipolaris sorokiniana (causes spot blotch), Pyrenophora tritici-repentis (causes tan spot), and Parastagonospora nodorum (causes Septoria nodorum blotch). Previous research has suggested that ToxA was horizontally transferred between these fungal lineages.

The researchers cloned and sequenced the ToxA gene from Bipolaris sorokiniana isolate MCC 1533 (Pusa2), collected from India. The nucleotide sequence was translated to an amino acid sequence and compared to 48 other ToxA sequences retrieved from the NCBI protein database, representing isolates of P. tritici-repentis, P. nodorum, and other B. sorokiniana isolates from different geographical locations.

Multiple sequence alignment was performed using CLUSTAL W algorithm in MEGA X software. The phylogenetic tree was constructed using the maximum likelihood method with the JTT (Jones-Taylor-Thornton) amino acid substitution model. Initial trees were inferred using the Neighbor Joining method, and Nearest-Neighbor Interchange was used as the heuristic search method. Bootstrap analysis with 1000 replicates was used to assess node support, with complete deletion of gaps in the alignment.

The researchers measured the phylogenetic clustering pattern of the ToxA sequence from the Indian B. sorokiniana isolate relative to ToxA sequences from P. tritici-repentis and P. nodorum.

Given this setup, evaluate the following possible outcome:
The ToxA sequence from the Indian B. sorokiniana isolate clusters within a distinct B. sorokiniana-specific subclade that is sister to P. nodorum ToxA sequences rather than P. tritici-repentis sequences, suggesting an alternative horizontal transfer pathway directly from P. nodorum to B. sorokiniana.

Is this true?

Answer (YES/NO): NO